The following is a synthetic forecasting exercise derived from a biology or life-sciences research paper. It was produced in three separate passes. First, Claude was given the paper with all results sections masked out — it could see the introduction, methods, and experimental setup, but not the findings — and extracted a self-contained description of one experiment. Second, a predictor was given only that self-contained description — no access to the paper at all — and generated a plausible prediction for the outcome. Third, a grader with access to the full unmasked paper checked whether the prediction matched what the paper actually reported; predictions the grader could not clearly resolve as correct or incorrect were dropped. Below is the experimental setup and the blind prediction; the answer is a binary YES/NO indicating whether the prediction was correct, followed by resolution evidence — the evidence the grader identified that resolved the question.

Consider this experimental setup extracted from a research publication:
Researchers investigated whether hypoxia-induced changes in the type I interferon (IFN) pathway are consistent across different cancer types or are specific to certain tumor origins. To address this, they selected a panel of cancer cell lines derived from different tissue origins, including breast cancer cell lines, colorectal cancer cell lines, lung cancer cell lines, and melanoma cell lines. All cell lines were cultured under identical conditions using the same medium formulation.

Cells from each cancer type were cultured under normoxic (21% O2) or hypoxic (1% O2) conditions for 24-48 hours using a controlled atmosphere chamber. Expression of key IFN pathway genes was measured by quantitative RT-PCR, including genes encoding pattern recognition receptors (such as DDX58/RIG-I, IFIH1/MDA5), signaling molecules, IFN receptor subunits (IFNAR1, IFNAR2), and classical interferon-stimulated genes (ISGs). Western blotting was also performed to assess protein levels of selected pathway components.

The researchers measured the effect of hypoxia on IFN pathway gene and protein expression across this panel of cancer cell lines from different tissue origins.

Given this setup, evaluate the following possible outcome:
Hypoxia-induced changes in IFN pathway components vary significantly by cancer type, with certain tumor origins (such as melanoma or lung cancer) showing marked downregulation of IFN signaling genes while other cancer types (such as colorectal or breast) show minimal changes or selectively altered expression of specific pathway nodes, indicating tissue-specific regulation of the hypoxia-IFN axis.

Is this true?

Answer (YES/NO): NO